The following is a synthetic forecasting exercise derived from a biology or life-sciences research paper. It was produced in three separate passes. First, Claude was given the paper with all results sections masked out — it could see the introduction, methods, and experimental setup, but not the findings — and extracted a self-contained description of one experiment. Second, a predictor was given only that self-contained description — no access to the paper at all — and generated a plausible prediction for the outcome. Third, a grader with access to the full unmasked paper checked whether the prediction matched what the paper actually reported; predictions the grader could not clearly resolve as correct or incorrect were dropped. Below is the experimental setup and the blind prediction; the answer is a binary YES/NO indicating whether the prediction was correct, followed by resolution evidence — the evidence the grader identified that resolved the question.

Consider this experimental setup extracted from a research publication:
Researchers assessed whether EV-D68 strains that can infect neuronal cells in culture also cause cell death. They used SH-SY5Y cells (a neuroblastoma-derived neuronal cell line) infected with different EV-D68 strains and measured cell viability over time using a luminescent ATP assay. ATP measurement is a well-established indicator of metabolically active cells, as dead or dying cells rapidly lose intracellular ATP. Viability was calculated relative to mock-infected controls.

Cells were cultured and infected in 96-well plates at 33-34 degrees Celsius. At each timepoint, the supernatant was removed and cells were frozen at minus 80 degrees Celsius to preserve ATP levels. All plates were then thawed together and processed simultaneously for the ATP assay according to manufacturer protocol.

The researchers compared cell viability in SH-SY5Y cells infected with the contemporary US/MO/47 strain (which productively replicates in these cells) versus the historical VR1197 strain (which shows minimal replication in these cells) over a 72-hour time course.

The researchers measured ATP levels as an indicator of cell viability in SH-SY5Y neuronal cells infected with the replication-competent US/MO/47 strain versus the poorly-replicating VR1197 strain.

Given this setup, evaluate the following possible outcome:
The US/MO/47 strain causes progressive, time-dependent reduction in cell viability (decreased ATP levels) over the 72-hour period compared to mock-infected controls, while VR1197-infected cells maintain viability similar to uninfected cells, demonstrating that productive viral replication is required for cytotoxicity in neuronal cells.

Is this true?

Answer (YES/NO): YES